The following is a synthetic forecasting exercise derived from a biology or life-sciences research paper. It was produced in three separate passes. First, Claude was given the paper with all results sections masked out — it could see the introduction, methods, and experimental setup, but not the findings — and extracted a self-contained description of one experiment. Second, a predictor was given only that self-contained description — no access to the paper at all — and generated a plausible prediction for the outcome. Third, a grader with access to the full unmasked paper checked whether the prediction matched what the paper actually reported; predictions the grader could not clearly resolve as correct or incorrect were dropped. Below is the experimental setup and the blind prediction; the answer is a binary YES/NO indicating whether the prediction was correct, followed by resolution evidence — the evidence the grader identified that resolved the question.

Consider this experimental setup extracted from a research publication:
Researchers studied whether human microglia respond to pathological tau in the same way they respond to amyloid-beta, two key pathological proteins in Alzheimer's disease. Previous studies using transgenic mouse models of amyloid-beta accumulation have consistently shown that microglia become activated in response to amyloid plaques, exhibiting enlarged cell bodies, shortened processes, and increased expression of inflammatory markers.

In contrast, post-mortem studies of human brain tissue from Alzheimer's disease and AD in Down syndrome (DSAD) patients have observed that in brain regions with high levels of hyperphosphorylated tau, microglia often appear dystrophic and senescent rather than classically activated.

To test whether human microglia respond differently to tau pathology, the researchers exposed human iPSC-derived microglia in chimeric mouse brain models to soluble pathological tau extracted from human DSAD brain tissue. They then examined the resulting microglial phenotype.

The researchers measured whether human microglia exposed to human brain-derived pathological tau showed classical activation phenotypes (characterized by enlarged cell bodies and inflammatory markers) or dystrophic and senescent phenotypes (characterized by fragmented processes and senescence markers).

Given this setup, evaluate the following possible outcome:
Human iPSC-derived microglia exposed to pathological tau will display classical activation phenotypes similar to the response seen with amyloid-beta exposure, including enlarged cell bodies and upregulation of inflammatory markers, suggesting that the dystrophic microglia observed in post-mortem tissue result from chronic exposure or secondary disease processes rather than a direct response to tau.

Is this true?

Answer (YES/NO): NO